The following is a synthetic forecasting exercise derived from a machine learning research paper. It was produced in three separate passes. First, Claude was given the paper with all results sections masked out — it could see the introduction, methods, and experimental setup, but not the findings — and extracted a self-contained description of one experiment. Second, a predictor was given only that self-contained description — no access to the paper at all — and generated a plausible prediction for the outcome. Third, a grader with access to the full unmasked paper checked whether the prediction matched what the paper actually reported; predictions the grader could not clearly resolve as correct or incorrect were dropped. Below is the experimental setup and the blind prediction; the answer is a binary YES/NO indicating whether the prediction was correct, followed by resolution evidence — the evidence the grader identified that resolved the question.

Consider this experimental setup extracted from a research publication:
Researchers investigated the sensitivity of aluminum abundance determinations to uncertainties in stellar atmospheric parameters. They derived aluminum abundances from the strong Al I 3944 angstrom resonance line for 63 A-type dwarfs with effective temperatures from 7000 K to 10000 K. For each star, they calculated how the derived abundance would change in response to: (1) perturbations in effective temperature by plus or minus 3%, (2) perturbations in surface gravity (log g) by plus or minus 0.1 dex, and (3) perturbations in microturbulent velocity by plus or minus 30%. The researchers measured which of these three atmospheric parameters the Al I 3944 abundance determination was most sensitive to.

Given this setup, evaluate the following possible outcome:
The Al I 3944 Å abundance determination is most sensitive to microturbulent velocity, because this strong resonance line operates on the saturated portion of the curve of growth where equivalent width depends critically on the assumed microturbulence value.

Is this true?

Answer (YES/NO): YES